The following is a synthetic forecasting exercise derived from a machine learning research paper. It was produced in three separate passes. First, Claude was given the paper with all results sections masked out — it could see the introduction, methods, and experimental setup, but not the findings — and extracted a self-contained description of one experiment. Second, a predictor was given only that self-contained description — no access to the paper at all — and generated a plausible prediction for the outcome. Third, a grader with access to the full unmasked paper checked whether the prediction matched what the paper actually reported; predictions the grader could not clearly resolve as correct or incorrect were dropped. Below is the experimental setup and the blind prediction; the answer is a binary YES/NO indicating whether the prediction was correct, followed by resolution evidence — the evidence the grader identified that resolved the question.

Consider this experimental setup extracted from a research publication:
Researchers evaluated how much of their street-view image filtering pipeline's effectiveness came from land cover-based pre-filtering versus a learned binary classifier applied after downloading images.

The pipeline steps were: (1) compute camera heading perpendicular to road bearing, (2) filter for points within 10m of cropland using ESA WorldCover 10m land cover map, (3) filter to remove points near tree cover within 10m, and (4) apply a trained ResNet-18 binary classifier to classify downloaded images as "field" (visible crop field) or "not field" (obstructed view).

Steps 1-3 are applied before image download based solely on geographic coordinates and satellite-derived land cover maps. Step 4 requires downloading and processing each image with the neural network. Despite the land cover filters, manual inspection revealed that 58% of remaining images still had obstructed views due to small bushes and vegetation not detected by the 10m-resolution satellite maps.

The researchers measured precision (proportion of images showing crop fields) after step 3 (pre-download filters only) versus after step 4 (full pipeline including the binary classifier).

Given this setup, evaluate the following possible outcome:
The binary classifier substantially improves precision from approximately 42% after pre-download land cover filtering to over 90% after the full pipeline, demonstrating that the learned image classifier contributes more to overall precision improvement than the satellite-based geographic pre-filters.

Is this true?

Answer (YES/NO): YES